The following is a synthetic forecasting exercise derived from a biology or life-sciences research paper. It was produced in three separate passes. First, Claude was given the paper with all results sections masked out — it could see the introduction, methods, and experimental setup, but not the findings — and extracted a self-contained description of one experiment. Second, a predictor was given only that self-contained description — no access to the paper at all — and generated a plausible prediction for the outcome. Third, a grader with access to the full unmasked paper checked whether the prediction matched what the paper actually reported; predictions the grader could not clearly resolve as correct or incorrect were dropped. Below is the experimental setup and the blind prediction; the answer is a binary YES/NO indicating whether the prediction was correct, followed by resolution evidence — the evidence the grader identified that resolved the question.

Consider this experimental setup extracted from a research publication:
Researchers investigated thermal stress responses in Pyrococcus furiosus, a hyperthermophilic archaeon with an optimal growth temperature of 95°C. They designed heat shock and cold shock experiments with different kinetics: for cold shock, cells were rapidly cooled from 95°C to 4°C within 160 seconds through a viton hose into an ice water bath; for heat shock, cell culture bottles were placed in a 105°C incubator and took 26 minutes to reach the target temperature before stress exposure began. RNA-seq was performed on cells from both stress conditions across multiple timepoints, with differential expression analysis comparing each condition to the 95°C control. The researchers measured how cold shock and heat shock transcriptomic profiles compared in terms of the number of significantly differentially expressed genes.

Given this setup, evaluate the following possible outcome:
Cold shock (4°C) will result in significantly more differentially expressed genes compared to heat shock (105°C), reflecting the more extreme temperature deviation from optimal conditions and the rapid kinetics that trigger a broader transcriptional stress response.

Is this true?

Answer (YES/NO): NO